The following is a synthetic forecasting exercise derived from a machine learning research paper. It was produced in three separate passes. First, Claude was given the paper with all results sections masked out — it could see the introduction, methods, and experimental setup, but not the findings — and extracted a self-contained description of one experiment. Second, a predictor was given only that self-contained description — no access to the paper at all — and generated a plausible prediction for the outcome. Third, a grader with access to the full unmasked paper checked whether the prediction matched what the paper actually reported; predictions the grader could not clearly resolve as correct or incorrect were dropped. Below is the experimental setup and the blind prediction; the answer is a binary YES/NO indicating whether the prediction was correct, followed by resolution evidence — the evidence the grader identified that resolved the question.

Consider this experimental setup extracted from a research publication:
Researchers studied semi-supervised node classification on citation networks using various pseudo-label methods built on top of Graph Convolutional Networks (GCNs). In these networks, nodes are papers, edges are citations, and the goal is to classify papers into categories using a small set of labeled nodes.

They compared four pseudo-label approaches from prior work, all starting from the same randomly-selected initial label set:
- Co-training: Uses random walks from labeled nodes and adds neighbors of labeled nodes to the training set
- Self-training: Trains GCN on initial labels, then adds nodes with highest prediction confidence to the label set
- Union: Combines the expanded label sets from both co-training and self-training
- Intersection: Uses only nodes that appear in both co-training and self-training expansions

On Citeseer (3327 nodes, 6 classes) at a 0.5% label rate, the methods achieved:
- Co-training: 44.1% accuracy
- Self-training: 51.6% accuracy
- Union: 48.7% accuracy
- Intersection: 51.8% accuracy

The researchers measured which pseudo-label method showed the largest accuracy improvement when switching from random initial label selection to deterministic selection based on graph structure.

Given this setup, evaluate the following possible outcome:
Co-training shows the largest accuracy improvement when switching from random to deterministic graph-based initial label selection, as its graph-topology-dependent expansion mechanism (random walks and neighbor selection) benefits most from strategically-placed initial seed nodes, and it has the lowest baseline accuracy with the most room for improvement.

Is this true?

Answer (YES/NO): NO